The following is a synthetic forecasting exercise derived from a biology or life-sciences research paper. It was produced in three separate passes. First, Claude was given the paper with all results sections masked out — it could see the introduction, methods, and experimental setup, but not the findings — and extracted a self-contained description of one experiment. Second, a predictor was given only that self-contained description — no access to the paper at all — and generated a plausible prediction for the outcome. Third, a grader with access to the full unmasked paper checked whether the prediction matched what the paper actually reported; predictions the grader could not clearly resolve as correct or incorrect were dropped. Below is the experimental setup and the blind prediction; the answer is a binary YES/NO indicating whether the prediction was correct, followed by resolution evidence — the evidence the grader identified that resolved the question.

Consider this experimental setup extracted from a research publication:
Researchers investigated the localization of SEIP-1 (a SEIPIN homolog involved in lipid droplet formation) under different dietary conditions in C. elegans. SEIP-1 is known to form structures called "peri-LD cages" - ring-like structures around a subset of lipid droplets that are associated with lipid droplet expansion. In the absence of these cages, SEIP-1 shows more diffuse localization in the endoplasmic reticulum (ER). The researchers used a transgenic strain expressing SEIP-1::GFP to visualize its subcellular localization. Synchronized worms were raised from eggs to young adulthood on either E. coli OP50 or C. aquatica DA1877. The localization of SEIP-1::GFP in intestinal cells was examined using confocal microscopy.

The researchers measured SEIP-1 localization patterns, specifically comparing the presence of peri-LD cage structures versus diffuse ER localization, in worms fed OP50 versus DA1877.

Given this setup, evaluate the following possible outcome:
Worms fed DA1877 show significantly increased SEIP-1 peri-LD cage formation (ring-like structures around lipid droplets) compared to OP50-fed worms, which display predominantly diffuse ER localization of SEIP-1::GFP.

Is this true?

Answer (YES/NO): NO